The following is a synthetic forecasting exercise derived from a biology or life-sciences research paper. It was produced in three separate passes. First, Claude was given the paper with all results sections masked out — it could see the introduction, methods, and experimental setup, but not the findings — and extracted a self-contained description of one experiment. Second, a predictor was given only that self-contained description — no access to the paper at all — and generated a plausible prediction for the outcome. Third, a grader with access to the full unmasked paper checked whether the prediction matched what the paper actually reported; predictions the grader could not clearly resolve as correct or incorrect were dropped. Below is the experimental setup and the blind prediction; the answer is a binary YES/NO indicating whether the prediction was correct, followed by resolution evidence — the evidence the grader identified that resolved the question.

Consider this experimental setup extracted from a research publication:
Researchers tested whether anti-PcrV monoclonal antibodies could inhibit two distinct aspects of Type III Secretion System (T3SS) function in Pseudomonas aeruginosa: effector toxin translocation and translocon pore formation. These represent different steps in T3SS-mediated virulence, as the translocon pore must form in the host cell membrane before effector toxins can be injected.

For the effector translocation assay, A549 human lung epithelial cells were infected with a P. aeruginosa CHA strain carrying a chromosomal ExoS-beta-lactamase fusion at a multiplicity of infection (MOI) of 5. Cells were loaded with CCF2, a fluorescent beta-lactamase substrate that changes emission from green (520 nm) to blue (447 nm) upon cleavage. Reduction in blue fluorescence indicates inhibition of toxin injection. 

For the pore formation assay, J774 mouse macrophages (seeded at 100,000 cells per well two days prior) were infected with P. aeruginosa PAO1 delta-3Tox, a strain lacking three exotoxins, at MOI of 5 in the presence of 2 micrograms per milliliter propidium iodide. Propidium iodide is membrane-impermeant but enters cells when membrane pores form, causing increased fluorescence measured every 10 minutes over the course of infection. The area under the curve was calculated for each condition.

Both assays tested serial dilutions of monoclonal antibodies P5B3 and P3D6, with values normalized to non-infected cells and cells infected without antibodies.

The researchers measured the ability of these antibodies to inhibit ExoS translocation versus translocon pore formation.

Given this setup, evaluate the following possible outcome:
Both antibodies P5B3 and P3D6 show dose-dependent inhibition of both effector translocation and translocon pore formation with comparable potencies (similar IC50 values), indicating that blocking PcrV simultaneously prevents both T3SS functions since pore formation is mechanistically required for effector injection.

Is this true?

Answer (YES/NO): NO